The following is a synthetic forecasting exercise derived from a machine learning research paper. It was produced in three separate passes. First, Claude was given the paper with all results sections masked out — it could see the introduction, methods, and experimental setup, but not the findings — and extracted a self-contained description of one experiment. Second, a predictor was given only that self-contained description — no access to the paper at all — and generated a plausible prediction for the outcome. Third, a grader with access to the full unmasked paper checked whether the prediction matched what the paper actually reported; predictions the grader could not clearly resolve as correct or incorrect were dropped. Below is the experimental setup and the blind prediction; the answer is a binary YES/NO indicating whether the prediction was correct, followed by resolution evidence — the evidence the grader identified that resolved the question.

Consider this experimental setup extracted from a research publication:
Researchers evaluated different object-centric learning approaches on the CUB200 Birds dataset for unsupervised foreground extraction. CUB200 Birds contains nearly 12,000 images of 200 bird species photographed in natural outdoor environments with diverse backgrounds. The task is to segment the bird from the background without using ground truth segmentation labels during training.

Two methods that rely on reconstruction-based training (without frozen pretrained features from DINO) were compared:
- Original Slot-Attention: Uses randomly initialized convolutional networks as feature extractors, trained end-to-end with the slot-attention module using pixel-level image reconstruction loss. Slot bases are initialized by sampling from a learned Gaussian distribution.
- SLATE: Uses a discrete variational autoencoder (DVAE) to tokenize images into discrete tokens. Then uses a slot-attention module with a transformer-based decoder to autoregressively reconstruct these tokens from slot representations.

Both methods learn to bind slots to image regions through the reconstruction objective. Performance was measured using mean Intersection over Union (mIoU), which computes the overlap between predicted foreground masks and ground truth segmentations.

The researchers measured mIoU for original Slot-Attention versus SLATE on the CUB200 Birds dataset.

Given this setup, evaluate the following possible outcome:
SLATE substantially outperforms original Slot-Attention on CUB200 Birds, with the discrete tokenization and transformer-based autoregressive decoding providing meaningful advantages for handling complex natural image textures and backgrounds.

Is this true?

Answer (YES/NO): NO